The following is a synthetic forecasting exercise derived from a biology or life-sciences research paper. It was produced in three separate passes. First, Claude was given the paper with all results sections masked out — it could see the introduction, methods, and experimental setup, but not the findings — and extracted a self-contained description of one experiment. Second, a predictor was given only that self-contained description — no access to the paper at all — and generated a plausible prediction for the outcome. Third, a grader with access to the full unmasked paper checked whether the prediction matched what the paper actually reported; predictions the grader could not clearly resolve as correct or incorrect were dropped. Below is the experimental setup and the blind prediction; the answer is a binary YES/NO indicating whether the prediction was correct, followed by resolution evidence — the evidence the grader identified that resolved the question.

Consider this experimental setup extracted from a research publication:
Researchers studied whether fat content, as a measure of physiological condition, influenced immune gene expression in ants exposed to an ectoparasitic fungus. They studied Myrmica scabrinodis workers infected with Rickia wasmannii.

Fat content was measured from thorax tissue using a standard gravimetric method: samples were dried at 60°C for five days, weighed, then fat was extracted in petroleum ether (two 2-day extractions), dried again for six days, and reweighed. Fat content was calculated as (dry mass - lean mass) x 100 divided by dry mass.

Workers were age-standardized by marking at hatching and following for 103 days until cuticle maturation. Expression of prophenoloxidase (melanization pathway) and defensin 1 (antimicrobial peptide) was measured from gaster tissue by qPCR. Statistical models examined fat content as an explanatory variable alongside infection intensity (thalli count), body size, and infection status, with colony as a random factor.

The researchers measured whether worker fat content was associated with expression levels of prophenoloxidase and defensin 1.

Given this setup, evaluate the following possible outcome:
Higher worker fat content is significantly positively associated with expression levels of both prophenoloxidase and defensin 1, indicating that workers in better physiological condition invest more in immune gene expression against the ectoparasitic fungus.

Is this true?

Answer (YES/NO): NO